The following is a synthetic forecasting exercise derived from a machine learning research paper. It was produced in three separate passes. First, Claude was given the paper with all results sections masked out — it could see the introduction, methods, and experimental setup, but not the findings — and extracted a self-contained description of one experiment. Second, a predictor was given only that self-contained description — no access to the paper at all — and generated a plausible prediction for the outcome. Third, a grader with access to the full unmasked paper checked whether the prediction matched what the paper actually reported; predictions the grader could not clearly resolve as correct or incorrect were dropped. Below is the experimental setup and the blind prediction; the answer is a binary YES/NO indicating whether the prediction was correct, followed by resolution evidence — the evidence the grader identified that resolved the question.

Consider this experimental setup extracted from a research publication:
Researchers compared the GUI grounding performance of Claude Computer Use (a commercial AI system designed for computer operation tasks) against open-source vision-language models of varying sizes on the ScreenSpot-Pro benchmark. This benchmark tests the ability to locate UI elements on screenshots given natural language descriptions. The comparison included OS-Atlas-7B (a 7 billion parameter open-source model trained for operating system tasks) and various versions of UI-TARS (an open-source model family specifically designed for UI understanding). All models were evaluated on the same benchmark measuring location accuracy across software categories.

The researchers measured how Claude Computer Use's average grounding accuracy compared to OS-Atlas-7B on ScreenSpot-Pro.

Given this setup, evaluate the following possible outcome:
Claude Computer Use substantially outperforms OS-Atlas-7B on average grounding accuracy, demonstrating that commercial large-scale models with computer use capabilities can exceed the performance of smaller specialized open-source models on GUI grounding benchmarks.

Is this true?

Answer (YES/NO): NO